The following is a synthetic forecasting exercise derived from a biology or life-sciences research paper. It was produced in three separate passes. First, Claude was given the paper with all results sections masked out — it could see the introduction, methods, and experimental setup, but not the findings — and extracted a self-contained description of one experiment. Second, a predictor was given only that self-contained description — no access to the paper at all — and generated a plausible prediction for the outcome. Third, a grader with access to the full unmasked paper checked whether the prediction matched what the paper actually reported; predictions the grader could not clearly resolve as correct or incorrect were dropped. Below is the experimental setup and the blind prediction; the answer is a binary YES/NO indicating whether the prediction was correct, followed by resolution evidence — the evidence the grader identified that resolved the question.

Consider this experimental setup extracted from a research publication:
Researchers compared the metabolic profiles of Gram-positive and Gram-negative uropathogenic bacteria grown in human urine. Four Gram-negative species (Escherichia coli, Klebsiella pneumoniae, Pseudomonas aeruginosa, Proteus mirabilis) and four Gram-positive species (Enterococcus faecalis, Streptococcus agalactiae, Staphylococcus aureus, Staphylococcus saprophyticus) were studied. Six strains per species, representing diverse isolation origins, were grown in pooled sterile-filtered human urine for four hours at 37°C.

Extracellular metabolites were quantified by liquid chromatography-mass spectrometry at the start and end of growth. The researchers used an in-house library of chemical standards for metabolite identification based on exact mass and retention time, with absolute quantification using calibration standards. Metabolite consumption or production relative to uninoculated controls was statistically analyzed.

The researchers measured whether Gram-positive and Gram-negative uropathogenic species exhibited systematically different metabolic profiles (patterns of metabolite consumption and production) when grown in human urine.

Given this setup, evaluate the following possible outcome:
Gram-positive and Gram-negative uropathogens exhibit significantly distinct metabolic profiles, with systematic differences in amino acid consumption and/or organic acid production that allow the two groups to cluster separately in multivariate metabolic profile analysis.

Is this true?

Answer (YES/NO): YES